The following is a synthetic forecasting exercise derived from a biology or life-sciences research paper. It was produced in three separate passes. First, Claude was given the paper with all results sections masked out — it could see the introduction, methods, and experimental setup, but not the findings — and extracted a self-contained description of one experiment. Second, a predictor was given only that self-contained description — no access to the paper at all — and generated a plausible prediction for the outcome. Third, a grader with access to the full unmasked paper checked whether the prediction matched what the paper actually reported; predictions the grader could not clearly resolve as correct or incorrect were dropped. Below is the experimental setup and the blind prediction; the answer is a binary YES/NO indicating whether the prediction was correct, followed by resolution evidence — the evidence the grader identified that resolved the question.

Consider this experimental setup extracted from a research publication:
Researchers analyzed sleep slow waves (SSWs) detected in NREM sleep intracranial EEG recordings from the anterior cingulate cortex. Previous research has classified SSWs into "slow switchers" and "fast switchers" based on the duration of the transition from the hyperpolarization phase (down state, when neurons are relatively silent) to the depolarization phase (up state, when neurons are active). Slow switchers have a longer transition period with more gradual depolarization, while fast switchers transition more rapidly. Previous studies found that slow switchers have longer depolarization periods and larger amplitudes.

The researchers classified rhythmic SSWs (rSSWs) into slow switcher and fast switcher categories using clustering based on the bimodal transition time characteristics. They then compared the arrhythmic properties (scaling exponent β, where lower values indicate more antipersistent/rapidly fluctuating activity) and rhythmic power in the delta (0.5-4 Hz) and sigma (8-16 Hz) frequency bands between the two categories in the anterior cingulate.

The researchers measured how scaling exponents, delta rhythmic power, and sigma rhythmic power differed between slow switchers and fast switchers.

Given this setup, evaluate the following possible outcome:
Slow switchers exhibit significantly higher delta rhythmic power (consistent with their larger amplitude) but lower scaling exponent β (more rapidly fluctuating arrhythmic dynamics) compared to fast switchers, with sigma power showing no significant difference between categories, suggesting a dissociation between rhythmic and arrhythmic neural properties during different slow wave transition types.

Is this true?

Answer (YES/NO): NO